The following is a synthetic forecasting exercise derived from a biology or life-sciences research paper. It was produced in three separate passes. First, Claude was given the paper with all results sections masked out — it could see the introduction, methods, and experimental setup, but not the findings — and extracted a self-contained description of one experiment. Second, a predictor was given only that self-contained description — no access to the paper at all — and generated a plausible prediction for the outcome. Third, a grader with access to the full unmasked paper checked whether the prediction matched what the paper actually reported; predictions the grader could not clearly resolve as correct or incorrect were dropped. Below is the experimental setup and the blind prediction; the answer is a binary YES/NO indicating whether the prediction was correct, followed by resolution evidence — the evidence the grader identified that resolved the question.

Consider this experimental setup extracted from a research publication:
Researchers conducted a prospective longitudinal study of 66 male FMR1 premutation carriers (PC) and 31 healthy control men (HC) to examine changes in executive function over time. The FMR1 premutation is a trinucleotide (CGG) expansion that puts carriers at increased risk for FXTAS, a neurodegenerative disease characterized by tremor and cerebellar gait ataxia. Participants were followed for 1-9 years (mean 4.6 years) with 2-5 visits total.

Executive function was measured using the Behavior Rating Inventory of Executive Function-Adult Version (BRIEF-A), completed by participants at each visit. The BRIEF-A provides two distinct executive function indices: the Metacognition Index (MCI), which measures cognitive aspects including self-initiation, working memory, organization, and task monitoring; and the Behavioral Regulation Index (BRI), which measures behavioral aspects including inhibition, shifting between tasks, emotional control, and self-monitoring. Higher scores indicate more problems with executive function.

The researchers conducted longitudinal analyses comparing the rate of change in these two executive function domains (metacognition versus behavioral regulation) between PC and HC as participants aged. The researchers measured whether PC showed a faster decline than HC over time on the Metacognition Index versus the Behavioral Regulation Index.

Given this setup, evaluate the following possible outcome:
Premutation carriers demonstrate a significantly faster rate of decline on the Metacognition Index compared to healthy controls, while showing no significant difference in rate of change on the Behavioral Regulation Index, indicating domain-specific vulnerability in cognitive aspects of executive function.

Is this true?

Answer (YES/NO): YES